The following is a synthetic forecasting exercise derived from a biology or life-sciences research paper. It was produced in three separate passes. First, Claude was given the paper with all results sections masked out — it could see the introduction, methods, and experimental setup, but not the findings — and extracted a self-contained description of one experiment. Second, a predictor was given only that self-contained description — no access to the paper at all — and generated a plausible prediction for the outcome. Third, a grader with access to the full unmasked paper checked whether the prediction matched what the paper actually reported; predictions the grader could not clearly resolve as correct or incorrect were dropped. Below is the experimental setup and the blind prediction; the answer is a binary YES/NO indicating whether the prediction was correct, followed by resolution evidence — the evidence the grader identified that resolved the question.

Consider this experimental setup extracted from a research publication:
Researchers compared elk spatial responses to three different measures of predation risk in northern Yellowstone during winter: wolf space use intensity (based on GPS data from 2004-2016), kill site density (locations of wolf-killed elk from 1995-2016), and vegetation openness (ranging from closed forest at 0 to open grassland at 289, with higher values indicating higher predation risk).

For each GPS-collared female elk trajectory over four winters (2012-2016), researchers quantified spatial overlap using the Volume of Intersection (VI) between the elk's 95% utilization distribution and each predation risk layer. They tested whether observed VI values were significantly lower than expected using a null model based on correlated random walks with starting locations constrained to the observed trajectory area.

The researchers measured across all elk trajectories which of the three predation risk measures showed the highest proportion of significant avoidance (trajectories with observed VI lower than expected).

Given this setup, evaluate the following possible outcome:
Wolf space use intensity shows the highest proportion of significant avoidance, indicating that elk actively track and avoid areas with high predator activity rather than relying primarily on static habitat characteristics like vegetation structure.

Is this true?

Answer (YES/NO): NO